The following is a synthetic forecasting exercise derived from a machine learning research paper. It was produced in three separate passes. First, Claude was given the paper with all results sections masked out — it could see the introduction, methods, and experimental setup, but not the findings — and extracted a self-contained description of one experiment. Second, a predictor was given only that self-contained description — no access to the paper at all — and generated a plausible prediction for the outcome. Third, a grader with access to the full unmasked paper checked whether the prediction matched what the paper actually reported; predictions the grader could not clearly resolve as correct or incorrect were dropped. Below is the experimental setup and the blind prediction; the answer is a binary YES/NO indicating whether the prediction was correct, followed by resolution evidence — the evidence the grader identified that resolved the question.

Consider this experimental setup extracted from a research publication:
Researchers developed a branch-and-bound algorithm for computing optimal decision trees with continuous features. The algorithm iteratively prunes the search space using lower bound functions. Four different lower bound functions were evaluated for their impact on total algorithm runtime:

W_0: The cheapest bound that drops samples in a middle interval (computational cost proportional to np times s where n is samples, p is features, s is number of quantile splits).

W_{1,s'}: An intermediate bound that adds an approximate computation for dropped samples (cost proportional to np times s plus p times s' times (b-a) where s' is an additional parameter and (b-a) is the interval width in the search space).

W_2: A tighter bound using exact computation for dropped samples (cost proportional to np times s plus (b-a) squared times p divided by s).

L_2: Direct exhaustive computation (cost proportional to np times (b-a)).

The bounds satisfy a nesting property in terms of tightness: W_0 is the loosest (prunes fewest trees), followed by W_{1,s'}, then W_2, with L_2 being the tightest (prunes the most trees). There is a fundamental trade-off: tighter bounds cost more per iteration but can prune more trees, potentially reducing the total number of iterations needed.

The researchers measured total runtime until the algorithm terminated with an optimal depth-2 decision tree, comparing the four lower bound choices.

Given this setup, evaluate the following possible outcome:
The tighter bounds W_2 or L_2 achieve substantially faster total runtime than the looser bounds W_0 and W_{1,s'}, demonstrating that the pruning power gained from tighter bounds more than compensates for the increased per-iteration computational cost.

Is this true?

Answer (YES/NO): NO